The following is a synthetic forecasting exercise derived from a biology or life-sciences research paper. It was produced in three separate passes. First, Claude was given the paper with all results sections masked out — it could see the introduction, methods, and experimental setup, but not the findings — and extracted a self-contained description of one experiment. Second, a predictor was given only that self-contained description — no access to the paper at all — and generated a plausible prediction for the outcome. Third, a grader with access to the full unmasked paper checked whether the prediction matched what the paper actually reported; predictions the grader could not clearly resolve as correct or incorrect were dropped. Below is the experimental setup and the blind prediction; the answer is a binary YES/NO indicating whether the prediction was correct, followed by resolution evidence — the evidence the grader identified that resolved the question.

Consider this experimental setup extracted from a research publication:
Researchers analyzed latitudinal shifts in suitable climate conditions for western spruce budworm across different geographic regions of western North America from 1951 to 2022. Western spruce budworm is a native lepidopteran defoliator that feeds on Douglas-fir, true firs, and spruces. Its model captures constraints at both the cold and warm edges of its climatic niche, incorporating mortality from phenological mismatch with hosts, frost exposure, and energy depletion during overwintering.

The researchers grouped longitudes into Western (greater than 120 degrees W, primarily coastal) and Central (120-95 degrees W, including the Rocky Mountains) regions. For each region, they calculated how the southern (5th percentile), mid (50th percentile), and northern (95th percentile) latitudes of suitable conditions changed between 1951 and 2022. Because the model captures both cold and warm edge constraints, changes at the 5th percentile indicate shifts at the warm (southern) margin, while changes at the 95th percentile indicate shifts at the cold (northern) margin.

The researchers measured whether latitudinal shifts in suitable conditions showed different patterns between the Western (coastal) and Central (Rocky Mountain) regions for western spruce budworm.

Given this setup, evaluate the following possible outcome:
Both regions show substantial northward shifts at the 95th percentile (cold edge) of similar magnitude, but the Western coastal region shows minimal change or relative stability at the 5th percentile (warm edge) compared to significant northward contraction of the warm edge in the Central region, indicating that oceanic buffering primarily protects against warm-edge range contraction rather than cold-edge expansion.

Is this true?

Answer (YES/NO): NO